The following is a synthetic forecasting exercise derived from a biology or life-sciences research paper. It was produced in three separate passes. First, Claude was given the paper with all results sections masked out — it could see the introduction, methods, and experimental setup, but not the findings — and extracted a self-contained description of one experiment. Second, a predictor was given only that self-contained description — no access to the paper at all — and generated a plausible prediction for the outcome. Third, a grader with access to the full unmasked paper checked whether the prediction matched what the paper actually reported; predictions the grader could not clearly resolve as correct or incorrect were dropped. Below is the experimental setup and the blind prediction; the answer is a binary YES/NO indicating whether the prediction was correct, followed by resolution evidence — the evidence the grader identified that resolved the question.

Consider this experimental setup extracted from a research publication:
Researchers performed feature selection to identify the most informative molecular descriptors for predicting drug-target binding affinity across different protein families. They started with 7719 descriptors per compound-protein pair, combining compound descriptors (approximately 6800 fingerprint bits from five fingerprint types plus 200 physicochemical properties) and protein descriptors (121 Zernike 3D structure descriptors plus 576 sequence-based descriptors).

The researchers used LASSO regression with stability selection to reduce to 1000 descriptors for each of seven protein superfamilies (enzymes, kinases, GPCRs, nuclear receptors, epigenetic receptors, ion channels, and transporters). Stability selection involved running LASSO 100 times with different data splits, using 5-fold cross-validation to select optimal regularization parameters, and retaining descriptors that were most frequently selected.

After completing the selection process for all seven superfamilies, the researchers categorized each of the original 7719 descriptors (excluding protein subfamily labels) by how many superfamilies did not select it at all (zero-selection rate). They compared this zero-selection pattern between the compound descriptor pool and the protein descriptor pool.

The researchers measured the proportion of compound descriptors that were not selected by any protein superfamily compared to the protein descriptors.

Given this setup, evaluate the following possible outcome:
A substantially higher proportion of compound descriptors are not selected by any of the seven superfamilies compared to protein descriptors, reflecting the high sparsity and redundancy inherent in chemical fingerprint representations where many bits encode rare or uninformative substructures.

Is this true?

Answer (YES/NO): YES